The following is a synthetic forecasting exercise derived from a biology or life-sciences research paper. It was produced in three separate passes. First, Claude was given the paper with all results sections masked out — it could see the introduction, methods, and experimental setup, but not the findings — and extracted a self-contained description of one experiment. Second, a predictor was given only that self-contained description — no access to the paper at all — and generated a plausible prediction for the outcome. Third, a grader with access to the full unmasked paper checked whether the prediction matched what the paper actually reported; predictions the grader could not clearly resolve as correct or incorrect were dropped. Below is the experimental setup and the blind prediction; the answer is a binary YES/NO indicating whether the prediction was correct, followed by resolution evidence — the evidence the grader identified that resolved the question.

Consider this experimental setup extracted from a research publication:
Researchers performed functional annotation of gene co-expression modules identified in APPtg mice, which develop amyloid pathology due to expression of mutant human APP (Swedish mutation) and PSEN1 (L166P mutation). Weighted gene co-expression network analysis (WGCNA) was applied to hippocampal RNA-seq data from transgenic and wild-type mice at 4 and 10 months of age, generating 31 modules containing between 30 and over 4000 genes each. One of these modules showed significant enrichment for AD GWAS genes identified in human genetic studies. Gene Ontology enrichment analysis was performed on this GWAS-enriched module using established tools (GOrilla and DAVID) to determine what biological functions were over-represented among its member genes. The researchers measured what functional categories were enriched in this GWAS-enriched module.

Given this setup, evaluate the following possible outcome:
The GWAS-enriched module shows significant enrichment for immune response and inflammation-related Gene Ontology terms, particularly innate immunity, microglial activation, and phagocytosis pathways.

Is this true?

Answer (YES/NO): YES